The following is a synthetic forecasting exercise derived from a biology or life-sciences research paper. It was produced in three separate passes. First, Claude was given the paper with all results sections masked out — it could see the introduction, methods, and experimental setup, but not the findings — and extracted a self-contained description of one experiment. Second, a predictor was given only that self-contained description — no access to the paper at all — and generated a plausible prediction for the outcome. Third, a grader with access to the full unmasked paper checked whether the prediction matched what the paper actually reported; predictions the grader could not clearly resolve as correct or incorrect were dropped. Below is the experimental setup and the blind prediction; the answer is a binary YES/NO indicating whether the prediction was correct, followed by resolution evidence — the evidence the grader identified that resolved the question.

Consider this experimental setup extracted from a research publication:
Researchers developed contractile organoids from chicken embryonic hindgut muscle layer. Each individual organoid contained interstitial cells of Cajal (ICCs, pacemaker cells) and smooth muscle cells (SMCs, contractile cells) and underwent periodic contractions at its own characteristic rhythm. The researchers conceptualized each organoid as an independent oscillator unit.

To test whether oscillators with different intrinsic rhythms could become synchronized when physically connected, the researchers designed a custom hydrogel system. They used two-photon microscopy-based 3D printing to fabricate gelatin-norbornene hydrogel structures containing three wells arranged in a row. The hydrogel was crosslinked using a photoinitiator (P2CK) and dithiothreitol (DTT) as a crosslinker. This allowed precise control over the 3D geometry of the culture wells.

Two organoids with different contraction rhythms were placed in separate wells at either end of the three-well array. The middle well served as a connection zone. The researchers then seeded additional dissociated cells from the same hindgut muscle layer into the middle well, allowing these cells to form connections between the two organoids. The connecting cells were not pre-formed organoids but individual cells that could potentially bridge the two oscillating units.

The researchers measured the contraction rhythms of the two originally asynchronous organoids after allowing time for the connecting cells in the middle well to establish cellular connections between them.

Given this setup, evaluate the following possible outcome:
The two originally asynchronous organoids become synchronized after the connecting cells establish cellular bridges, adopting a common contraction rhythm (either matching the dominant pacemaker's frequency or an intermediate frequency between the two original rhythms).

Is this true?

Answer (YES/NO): YES